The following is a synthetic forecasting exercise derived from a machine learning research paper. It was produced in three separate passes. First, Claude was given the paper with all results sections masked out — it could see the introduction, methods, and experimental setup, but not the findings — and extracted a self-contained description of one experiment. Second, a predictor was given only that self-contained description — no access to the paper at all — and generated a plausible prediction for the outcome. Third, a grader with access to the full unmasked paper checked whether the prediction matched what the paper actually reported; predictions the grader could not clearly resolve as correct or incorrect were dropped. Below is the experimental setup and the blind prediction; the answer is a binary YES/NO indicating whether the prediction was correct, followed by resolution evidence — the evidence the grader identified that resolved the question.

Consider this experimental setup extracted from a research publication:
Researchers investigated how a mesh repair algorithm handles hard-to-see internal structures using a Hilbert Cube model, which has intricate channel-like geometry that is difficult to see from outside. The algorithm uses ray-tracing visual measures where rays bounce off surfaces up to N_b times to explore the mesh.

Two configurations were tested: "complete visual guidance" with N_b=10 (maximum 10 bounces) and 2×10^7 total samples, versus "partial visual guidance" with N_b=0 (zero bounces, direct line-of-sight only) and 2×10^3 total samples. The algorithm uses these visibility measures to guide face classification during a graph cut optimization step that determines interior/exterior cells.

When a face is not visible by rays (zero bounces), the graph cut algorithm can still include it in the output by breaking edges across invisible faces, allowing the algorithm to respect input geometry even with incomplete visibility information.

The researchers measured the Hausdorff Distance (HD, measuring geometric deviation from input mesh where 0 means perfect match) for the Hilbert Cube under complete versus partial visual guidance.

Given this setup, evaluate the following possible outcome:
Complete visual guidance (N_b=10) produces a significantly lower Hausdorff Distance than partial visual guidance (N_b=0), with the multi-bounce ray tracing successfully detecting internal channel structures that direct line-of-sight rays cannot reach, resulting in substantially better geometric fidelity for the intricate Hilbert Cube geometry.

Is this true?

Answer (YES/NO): NO